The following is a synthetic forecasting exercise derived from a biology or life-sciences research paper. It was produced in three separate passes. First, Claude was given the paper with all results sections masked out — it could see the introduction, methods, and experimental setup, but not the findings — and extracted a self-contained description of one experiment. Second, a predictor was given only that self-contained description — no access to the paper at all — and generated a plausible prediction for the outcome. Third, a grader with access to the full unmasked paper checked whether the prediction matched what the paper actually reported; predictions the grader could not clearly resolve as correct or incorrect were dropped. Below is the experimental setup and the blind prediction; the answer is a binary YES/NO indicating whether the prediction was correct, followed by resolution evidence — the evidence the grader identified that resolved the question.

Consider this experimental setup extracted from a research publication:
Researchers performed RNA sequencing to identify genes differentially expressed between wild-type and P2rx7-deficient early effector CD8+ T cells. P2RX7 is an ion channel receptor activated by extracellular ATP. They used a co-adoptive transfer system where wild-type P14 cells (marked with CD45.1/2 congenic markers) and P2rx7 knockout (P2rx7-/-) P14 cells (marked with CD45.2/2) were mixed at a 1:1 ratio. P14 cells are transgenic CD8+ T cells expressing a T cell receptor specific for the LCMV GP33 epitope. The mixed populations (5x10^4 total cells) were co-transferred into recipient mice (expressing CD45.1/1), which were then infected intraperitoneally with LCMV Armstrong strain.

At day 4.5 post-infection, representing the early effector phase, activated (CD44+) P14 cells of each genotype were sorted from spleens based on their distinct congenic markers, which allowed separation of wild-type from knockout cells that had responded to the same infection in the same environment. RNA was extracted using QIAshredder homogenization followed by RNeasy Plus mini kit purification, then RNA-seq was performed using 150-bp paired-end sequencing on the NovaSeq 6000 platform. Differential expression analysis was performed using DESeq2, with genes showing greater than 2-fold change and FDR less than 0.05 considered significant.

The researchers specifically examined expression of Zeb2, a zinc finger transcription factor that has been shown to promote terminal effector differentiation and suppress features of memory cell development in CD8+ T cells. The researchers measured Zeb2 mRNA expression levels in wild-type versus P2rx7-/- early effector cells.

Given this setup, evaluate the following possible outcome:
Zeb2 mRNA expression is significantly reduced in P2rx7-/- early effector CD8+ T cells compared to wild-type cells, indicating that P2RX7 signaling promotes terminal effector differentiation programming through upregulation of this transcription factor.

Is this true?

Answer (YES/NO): NO